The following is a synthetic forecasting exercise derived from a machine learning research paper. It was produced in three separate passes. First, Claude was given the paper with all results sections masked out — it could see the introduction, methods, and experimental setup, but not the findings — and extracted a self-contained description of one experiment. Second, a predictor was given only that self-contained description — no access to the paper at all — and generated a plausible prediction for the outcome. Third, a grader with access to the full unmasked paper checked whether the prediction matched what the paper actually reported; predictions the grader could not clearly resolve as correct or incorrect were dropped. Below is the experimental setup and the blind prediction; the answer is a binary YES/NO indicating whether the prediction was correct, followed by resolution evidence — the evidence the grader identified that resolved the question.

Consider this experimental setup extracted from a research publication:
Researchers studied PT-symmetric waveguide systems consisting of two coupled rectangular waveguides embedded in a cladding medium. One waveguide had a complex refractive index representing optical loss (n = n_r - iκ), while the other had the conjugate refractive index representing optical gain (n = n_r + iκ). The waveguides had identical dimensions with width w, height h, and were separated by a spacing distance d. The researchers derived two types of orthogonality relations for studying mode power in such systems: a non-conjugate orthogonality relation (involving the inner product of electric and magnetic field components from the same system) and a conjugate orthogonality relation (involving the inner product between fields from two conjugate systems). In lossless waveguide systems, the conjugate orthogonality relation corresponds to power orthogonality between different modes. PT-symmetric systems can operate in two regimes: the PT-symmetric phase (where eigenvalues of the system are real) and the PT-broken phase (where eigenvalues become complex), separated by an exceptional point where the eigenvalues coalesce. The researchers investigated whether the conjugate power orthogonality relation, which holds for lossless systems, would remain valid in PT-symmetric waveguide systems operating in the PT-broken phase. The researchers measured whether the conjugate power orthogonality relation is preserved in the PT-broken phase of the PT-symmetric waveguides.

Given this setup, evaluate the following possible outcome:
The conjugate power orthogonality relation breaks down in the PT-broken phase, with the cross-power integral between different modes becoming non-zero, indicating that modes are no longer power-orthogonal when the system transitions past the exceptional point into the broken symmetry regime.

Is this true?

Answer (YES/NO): YES